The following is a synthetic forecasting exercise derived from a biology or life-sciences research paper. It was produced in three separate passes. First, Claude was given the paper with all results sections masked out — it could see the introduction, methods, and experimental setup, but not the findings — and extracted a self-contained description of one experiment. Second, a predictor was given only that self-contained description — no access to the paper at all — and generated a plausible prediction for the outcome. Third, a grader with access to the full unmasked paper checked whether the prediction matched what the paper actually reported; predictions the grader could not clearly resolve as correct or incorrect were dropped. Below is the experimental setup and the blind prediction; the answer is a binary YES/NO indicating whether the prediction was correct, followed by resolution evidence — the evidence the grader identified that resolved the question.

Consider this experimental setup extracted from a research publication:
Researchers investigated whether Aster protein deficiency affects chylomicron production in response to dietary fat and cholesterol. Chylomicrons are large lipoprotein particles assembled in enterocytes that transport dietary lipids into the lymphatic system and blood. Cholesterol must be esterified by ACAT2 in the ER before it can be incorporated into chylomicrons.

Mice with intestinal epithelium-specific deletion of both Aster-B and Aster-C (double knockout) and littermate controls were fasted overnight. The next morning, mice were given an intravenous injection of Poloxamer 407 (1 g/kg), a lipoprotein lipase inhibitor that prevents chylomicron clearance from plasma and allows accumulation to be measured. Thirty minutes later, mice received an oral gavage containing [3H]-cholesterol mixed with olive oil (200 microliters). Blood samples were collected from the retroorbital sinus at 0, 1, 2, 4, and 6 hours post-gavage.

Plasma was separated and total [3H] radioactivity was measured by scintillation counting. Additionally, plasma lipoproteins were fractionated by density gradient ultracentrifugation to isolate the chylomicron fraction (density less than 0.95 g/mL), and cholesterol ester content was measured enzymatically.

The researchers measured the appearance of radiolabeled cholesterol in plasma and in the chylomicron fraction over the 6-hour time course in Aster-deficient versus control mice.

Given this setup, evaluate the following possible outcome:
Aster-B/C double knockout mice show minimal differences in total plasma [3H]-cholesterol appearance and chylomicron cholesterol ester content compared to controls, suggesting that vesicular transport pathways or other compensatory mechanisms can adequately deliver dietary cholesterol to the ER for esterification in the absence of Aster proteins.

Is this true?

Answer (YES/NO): NO